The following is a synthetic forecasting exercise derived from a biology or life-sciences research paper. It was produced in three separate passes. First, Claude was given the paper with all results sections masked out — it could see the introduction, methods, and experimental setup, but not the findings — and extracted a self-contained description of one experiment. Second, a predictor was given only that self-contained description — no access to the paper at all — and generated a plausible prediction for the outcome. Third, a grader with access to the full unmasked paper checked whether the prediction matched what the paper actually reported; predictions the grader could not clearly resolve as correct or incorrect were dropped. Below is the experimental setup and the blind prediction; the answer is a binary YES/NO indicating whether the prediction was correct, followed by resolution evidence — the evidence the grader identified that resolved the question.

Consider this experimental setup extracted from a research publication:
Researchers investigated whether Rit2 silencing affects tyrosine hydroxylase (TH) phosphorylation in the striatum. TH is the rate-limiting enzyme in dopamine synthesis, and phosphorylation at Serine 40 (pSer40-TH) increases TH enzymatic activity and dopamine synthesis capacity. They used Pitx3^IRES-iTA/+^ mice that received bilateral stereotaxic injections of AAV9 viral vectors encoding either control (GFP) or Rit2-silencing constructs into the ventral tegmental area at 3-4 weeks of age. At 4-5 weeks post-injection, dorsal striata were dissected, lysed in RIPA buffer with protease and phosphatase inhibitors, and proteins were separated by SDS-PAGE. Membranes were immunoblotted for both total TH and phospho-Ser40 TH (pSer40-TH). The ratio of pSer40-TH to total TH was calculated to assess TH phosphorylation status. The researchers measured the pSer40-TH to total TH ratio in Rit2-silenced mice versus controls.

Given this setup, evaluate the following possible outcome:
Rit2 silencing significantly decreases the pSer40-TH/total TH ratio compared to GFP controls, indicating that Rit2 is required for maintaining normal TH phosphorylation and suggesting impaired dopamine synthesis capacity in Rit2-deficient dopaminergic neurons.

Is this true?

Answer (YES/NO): NO